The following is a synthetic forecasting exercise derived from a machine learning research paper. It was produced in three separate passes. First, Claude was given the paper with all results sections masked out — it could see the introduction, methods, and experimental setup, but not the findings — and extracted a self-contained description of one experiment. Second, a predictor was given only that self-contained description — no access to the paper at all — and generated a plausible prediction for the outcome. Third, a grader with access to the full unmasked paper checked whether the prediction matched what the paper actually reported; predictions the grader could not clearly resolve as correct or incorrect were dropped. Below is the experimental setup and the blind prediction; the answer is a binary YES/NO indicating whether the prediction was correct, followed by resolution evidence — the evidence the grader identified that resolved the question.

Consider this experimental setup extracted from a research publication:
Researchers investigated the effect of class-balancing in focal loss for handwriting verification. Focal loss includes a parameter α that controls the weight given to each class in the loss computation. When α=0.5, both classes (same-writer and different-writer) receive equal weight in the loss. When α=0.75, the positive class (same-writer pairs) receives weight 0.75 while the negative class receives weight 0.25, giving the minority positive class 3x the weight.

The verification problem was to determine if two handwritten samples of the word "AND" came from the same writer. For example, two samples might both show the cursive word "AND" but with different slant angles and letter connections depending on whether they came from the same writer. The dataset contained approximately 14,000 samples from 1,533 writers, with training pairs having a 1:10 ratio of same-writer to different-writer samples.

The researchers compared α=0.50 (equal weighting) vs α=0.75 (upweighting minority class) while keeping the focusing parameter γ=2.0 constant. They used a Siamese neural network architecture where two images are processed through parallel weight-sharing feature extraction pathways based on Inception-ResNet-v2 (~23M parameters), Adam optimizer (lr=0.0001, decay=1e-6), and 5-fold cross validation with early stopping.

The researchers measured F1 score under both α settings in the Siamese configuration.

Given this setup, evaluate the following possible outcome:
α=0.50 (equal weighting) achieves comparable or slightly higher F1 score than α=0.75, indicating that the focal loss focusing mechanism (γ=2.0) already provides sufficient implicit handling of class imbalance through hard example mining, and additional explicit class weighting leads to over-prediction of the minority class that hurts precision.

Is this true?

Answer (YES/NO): NO